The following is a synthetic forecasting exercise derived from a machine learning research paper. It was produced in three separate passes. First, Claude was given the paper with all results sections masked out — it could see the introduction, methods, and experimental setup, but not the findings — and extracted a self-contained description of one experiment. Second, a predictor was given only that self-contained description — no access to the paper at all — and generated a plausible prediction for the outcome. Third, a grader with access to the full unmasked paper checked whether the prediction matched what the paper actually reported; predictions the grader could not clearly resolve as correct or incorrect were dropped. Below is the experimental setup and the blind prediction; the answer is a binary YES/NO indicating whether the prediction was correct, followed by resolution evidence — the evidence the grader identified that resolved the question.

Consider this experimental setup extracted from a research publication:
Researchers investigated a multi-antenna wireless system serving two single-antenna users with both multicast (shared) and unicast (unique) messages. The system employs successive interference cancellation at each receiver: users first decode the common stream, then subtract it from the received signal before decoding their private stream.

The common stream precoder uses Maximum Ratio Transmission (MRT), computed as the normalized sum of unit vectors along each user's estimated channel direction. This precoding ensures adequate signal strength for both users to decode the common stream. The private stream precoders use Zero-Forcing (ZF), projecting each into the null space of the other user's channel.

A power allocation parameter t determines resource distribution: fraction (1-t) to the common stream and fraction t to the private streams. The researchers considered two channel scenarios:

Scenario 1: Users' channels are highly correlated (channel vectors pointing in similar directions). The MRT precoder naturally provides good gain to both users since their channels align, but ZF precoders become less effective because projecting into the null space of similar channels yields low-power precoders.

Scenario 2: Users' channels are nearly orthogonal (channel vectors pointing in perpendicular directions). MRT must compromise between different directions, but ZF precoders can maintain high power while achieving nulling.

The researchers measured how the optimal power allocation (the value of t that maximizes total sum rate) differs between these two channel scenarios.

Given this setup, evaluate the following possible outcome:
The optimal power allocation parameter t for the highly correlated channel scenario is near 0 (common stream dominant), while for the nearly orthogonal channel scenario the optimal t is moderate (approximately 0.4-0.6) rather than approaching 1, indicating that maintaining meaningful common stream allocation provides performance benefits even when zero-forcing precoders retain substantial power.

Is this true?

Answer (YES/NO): YES